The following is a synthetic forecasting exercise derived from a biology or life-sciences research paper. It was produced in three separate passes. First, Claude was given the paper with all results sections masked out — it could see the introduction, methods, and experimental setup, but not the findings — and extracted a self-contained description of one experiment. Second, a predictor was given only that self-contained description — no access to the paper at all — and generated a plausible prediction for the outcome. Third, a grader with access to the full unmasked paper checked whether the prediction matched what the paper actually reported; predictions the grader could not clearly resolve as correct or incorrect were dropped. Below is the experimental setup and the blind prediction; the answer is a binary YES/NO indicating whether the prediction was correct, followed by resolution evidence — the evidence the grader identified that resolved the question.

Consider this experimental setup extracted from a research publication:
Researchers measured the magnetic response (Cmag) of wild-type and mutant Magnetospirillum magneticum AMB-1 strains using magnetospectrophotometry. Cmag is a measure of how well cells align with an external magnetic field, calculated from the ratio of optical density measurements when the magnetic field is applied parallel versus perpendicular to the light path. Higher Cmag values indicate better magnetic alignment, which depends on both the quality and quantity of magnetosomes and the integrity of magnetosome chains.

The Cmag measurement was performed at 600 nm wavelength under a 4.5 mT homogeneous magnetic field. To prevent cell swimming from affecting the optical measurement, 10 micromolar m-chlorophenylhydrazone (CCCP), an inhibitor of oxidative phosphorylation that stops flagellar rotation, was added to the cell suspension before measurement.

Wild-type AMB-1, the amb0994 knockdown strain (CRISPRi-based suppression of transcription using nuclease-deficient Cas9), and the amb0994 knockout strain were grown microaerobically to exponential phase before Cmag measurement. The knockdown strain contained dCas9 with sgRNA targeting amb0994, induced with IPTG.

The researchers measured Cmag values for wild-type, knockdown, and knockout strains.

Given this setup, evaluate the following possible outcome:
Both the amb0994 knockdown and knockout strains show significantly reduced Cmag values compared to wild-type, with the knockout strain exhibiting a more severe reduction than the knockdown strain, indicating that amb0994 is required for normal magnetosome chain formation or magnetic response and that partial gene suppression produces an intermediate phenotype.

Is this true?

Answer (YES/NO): NO